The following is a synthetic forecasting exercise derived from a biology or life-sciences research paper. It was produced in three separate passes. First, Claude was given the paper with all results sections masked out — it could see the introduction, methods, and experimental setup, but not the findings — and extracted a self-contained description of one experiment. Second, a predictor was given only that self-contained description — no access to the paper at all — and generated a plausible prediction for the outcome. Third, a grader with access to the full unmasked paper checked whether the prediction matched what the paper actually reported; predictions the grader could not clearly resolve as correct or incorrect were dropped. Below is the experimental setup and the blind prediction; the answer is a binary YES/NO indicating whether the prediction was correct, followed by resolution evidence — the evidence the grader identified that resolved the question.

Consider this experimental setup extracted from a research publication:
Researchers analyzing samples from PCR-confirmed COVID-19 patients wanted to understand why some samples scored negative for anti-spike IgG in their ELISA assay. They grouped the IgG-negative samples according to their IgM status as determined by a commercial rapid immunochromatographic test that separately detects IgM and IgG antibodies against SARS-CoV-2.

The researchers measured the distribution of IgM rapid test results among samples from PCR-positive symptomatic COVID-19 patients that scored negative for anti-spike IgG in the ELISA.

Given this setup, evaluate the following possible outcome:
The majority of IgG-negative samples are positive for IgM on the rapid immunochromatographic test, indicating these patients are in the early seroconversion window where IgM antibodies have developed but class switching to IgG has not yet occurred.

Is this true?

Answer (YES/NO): NO